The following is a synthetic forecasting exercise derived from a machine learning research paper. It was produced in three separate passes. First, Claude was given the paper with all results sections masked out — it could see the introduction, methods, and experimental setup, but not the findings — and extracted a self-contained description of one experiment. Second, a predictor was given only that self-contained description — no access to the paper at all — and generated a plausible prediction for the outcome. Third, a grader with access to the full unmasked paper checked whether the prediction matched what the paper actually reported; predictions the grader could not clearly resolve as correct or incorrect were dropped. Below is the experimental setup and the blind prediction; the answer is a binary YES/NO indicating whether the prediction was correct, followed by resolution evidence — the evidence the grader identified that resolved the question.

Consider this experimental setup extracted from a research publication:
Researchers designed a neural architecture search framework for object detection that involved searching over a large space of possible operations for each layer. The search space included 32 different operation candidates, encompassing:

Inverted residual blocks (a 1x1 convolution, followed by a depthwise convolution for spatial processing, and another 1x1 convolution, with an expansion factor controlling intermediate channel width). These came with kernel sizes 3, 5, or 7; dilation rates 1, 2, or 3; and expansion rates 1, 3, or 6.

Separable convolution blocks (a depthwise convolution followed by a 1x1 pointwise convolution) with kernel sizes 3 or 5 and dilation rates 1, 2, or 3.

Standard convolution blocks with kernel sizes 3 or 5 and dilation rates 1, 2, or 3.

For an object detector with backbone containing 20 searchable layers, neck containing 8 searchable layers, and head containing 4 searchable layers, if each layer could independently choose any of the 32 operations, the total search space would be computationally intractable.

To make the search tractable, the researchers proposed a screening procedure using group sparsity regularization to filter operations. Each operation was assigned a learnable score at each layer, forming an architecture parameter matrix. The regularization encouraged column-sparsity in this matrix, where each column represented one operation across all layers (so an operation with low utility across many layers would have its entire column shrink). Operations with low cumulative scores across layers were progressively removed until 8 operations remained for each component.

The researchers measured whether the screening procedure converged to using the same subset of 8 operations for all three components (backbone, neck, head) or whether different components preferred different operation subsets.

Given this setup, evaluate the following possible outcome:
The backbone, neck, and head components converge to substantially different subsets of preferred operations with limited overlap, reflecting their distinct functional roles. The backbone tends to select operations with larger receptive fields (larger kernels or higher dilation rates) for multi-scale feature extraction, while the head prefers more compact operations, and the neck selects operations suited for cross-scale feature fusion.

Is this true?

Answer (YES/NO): NO